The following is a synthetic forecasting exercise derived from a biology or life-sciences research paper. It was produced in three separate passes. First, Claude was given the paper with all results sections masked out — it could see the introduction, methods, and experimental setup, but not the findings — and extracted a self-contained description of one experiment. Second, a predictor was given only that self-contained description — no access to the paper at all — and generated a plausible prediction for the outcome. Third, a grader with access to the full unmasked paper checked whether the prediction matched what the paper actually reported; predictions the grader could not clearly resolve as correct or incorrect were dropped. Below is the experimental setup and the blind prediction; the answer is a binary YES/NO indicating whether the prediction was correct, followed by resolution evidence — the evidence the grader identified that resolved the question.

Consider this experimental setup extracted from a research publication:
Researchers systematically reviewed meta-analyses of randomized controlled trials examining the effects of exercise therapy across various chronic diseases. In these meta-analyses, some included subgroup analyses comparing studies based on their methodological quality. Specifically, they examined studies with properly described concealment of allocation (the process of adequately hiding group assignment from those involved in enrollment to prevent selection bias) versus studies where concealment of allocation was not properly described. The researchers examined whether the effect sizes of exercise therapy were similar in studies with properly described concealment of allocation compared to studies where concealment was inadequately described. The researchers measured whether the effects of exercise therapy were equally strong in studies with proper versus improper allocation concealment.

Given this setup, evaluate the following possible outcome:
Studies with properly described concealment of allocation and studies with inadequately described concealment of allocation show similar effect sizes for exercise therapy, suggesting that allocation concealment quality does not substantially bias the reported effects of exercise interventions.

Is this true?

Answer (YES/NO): NO